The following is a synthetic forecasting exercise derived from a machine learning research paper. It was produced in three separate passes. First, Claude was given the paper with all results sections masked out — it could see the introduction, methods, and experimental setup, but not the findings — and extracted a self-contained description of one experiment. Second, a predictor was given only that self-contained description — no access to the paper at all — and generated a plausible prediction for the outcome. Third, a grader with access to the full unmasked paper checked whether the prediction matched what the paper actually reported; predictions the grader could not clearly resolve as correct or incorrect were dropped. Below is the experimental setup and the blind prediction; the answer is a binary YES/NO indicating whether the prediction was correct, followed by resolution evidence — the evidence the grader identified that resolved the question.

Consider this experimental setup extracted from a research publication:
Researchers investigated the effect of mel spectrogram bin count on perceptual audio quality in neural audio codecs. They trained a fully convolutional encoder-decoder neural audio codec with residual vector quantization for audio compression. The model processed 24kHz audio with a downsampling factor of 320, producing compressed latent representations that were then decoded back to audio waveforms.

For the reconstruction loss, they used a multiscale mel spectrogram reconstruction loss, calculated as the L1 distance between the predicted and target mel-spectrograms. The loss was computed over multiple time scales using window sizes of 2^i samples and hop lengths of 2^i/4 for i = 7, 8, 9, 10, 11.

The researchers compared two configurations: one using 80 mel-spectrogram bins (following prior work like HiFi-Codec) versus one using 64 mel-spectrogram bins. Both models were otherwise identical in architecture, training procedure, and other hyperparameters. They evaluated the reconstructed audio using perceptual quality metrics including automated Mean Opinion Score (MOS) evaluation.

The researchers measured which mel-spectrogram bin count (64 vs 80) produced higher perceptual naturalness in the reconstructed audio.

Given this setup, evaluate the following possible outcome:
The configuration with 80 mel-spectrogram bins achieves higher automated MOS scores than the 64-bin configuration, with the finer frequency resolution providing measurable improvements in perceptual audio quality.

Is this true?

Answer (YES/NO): NO